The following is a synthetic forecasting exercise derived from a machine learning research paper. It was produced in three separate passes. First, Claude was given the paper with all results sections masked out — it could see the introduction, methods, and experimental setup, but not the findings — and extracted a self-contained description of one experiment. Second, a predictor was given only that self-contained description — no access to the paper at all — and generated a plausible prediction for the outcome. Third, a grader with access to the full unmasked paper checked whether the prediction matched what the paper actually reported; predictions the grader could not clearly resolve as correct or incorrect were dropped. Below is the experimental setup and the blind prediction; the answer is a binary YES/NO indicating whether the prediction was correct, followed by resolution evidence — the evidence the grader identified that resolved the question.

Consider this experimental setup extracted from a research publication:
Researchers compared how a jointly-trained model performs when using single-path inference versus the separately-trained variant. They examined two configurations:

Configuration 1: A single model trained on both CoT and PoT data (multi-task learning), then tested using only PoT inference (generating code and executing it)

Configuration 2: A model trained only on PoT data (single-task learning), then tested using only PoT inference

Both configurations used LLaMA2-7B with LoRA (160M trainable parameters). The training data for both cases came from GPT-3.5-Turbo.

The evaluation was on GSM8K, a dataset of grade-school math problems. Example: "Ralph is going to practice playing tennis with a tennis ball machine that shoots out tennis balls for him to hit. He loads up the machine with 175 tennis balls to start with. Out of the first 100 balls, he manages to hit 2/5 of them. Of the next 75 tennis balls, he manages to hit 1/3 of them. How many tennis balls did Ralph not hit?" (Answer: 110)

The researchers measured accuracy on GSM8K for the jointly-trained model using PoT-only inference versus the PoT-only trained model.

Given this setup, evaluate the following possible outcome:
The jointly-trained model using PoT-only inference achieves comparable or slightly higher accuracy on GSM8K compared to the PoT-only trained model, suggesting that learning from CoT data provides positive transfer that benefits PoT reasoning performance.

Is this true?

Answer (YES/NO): NO